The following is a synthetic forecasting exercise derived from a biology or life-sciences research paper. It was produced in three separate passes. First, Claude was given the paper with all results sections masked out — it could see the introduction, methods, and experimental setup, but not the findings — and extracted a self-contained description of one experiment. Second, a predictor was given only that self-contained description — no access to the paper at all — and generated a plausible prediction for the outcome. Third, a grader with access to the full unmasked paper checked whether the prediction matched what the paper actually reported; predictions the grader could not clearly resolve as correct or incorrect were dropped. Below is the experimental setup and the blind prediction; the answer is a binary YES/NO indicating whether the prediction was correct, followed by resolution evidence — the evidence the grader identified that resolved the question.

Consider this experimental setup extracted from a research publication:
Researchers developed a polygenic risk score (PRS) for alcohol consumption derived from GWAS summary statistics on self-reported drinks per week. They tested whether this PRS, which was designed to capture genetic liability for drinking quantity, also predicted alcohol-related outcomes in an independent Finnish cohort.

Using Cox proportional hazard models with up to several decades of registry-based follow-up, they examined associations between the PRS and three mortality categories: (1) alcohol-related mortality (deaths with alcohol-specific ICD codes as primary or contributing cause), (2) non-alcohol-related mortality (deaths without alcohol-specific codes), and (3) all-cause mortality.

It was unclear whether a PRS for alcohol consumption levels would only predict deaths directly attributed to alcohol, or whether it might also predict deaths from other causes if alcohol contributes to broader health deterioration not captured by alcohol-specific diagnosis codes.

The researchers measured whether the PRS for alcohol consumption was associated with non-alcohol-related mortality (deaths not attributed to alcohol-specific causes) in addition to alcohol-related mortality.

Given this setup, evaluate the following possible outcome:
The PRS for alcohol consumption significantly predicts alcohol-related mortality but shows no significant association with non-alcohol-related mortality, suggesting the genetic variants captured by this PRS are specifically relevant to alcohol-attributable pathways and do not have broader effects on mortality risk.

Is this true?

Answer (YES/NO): NO